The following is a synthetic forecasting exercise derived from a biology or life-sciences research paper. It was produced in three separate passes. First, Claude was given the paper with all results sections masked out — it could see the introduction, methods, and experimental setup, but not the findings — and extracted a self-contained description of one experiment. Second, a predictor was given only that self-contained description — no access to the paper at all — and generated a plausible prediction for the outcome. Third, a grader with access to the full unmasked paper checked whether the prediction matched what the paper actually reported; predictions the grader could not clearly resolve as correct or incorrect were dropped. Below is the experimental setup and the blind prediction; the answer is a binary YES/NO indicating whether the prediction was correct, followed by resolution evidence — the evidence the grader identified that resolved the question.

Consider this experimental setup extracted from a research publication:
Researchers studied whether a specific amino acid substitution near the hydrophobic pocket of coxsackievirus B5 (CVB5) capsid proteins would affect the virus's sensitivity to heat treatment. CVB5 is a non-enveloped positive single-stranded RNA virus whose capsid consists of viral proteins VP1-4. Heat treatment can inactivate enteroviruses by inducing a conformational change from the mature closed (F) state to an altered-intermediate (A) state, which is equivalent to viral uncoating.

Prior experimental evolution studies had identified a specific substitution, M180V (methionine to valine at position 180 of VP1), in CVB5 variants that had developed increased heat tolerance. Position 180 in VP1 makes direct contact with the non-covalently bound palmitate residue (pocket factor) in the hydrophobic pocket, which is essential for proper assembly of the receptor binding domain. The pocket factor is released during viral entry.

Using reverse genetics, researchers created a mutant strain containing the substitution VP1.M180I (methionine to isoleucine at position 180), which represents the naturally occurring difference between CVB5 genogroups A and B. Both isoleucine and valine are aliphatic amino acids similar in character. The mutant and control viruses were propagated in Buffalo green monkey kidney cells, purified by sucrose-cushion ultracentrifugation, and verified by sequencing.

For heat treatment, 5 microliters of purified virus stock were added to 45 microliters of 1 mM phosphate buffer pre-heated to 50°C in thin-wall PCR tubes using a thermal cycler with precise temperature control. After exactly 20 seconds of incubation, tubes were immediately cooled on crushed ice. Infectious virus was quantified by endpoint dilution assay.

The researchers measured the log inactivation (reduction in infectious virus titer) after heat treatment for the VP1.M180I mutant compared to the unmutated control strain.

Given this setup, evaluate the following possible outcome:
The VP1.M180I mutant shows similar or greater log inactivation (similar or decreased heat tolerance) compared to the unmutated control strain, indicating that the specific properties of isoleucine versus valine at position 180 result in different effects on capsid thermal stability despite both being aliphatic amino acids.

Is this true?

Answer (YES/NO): YES